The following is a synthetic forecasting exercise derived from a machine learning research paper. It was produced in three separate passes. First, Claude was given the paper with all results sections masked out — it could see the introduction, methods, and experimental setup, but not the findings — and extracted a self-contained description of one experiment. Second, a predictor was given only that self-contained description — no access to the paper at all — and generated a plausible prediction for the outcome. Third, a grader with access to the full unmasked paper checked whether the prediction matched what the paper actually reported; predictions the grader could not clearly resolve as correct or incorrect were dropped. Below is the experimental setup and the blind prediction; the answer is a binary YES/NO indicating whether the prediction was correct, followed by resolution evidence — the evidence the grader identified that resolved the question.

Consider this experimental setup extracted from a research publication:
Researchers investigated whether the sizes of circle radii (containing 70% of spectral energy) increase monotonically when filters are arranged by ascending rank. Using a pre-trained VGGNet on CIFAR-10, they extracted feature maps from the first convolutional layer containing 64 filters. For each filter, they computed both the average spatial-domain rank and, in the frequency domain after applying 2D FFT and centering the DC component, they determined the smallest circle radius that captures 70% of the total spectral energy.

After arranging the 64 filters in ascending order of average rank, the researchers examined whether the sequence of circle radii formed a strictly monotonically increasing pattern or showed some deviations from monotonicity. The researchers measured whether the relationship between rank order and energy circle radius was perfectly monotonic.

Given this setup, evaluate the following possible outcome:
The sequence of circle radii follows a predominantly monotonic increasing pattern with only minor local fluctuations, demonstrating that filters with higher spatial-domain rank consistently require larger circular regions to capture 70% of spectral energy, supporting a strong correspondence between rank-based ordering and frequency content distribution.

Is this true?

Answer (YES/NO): YES